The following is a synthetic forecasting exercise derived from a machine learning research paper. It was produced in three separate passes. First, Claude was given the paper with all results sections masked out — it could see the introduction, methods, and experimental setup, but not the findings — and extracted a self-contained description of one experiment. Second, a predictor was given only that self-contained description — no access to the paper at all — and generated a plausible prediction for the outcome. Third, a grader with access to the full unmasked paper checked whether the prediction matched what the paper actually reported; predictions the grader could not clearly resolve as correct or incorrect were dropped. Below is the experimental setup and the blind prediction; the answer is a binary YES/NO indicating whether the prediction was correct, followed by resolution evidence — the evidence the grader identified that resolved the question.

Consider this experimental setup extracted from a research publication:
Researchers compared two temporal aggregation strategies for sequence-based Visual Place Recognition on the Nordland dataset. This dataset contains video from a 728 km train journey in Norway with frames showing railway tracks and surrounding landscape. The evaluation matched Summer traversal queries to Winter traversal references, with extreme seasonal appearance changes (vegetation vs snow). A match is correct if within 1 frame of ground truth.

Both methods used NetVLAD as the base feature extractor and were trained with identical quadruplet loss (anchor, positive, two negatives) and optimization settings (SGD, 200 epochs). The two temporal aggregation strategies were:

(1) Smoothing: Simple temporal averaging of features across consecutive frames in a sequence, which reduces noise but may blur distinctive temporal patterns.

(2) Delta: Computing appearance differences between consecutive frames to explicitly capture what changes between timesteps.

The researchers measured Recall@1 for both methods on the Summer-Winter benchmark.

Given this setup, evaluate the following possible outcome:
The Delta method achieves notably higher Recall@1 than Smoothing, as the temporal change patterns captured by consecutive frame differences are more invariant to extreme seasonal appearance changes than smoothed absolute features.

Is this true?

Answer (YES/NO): YES